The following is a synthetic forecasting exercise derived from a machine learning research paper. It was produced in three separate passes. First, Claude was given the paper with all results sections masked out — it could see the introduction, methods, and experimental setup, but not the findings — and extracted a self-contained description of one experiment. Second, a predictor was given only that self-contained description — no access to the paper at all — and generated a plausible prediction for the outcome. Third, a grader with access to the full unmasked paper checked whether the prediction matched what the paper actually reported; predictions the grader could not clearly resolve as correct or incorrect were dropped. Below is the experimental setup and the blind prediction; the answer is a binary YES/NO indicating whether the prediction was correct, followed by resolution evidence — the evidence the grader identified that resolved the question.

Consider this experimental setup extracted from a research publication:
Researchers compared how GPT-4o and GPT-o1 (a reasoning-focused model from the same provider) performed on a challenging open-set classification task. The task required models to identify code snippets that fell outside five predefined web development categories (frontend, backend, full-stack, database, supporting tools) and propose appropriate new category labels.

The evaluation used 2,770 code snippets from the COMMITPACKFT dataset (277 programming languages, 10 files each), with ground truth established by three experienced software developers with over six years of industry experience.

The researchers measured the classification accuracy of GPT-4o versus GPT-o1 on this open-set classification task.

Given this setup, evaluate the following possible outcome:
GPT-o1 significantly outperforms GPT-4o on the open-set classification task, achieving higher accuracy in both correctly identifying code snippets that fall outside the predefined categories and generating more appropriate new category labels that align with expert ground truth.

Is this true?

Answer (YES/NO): YES